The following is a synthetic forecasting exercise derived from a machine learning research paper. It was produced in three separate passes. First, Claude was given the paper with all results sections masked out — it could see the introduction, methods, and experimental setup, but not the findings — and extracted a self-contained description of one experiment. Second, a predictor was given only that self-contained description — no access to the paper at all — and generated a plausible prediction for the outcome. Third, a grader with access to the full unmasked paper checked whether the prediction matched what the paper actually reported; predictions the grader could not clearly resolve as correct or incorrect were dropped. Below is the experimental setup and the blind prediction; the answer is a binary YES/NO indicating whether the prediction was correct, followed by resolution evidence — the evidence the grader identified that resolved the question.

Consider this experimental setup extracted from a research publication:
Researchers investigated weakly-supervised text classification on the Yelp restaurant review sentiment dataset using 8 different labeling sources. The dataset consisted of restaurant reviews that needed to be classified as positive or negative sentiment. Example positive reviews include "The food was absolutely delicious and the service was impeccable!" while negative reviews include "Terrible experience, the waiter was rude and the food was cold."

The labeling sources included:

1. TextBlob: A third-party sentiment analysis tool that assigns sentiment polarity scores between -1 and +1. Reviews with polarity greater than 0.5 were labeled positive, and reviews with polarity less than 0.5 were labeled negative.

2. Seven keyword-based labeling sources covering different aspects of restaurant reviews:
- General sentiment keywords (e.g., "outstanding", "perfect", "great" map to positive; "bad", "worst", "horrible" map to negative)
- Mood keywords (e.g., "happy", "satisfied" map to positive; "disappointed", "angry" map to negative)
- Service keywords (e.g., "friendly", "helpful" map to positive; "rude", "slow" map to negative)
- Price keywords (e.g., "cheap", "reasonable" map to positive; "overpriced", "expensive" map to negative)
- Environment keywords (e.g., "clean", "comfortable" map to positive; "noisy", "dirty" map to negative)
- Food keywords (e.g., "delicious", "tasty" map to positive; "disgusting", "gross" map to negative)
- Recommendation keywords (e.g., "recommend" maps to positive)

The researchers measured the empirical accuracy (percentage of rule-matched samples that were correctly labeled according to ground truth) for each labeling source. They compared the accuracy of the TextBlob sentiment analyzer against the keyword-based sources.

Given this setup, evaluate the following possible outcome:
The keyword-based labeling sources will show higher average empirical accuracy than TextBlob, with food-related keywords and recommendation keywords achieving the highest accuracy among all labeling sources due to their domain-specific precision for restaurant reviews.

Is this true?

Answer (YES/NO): NO